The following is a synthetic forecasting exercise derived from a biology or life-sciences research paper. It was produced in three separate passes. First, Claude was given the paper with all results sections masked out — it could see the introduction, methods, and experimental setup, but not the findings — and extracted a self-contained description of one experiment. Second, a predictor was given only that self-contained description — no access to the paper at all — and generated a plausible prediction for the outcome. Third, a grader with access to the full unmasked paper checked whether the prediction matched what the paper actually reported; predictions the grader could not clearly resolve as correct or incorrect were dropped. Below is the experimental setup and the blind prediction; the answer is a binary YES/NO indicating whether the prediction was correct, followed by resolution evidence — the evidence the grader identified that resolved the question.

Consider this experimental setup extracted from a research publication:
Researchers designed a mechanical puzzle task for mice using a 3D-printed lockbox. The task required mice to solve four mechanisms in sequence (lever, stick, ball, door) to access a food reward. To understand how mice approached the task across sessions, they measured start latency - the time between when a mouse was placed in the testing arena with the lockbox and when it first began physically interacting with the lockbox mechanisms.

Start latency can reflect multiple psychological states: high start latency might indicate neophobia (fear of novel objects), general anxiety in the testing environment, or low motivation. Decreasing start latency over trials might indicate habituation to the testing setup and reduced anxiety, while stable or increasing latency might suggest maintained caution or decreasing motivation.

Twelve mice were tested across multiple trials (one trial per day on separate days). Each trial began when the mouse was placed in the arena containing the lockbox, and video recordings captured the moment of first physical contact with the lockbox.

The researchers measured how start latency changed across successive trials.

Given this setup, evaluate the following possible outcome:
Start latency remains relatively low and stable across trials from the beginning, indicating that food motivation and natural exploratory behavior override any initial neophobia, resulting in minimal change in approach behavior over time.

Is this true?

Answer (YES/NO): NO